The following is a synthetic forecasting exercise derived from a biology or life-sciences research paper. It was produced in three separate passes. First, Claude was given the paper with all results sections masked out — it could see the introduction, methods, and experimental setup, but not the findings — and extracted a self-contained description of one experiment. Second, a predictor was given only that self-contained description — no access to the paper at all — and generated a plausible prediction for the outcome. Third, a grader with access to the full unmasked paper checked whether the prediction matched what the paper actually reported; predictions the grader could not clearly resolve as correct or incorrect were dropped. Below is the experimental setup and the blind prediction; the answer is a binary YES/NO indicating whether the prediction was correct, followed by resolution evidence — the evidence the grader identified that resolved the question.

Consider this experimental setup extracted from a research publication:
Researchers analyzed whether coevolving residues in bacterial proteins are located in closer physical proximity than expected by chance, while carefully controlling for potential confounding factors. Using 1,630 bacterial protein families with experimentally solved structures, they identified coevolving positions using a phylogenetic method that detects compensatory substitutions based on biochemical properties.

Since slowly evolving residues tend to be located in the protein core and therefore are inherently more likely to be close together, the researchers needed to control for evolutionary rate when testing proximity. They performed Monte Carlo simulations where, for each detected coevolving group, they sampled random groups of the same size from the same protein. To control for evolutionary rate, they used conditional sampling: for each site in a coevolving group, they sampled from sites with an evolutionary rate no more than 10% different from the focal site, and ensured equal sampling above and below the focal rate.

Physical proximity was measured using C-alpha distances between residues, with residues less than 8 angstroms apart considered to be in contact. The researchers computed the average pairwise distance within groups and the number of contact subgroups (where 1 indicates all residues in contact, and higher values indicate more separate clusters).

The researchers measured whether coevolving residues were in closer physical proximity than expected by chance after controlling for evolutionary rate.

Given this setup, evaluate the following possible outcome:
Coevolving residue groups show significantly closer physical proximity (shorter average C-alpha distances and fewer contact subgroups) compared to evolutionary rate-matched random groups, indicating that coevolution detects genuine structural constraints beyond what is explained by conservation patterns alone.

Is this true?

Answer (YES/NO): YES